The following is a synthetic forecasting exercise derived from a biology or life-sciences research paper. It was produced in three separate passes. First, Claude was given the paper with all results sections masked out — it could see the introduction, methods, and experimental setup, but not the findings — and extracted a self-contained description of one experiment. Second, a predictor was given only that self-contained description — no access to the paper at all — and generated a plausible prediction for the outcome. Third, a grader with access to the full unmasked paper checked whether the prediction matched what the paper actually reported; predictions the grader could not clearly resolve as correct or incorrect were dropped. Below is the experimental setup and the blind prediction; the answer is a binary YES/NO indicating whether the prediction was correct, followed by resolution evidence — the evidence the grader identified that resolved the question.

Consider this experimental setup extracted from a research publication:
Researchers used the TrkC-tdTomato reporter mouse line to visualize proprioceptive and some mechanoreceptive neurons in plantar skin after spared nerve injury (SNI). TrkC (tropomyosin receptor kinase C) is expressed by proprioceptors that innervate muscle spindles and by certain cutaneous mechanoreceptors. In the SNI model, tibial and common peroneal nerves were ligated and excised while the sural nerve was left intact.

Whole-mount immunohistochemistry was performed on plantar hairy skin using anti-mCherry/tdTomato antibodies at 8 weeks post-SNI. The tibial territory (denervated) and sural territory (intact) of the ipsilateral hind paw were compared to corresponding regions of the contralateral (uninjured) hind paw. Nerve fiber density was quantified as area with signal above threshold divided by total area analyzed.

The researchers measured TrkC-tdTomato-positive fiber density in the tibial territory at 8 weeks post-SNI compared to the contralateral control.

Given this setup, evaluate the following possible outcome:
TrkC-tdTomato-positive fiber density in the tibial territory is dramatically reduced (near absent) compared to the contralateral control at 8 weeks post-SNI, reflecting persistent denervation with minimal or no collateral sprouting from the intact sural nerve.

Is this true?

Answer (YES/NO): NO